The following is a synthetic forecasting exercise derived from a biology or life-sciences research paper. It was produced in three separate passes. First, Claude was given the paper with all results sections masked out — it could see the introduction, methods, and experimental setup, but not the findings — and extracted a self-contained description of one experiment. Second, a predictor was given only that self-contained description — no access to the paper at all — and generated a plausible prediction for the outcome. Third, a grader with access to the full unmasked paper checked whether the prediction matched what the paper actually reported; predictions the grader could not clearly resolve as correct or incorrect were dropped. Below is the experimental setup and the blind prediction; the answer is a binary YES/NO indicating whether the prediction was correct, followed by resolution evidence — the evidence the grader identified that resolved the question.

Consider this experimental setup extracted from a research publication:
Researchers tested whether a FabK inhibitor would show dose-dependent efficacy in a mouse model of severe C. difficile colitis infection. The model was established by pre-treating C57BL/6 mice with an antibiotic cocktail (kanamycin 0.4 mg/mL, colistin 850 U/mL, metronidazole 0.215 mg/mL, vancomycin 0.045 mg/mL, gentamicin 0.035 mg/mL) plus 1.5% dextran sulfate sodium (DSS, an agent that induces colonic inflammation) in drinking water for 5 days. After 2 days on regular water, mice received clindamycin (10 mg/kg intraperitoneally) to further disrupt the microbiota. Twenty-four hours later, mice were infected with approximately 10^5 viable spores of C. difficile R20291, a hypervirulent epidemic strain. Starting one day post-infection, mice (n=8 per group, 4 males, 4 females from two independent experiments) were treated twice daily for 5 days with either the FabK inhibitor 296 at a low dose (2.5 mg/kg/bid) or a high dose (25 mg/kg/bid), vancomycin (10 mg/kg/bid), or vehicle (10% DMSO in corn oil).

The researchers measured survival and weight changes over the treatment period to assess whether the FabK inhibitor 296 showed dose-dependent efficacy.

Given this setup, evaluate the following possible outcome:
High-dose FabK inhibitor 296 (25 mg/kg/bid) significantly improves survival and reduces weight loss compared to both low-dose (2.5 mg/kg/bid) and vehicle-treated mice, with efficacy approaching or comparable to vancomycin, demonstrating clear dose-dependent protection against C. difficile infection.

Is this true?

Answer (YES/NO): NO